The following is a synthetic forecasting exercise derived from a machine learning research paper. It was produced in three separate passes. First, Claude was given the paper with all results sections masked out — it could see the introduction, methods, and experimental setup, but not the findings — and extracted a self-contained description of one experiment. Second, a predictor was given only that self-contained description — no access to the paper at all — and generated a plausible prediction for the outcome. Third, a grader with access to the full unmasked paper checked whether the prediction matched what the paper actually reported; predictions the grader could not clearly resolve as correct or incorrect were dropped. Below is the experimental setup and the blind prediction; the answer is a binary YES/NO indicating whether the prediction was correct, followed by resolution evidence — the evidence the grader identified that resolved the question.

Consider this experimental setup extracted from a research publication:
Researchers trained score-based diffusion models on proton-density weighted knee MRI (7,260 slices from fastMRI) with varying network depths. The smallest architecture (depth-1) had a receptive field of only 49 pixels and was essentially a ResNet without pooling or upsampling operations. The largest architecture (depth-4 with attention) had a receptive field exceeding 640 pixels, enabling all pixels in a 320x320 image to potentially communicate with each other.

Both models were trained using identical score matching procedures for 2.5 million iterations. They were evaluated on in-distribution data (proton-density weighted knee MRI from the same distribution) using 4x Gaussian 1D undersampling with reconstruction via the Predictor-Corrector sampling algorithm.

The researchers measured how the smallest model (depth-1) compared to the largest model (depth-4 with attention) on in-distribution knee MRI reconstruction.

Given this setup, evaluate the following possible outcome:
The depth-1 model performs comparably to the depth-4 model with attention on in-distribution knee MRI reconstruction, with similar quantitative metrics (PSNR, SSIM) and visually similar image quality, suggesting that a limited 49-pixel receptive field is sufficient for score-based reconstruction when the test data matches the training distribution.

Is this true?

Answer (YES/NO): YES